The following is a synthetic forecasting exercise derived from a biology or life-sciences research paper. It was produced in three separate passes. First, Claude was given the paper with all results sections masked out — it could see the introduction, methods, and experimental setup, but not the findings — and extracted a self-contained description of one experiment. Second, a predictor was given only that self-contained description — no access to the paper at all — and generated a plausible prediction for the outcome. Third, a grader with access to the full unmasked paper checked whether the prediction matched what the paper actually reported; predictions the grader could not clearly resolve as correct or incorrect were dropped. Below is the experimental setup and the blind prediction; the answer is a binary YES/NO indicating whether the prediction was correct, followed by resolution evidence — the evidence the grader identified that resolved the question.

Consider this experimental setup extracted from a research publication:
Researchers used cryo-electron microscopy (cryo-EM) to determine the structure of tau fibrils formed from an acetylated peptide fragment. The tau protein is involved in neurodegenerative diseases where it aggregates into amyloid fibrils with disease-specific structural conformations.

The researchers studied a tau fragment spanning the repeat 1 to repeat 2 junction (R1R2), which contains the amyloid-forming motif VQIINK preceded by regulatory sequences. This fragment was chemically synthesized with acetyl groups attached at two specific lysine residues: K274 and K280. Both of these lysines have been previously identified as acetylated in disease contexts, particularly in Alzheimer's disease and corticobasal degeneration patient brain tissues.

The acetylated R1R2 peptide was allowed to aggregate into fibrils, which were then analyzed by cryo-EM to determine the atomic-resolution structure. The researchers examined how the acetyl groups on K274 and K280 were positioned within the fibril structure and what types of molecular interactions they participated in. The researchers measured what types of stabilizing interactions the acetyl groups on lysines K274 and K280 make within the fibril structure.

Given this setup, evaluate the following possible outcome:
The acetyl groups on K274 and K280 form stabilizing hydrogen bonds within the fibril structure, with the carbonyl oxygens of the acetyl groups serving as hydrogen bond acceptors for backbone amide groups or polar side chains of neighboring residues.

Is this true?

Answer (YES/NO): YES